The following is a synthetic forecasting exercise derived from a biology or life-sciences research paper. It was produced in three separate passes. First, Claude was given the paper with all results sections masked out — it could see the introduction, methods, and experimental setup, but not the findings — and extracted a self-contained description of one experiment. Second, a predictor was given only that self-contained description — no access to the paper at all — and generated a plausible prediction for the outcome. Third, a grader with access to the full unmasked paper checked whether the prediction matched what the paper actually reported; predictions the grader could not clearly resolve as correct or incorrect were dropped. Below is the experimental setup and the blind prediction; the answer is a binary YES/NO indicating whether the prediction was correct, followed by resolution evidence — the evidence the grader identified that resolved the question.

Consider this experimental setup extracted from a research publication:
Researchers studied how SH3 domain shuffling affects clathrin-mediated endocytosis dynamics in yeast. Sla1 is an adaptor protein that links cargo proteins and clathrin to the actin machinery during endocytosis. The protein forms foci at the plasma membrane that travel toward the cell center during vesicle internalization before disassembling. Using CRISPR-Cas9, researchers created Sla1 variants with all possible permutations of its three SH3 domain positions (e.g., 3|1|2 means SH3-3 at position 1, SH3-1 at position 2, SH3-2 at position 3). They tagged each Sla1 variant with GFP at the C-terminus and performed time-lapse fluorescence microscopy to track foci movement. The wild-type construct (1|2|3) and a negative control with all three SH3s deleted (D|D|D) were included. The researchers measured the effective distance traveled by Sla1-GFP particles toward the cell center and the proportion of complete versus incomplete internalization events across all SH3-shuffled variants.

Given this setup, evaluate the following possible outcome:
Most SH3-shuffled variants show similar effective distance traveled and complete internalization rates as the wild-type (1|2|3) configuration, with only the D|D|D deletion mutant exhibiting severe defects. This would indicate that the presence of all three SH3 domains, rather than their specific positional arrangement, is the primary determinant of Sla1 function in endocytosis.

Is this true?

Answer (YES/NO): NO